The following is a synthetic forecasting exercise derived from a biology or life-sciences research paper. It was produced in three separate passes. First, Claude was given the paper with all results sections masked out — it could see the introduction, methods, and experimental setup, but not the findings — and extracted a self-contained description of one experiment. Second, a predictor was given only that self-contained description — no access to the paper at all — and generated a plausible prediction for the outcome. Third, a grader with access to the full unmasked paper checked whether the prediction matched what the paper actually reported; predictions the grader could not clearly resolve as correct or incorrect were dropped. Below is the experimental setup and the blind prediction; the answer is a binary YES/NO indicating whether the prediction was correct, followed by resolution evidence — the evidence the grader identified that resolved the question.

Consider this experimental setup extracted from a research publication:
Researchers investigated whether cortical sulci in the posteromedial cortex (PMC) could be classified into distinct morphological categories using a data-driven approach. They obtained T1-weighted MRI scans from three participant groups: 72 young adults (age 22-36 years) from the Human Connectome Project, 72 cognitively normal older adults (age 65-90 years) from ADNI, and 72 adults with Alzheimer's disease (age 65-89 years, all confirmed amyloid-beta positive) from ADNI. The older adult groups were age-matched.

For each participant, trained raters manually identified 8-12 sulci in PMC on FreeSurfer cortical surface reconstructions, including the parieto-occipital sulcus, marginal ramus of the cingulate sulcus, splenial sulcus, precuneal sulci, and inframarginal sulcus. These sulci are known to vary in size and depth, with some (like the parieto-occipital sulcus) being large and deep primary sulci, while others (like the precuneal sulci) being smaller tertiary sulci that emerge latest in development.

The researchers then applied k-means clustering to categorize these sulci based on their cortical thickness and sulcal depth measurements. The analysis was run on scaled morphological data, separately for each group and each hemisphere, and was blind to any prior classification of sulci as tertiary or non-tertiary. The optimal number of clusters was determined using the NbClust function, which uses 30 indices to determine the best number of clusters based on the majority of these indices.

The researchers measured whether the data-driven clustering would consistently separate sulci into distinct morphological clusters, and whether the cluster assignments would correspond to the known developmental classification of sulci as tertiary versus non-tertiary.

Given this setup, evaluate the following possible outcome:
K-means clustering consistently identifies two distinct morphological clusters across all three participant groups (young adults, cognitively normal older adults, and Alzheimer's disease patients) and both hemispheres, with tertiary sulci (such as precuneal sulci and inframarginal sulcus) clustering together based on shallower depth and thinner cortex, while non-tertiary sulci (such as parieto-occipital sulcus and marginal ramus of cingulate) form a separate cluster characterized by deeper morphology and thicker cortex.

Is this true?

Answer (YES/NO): NO